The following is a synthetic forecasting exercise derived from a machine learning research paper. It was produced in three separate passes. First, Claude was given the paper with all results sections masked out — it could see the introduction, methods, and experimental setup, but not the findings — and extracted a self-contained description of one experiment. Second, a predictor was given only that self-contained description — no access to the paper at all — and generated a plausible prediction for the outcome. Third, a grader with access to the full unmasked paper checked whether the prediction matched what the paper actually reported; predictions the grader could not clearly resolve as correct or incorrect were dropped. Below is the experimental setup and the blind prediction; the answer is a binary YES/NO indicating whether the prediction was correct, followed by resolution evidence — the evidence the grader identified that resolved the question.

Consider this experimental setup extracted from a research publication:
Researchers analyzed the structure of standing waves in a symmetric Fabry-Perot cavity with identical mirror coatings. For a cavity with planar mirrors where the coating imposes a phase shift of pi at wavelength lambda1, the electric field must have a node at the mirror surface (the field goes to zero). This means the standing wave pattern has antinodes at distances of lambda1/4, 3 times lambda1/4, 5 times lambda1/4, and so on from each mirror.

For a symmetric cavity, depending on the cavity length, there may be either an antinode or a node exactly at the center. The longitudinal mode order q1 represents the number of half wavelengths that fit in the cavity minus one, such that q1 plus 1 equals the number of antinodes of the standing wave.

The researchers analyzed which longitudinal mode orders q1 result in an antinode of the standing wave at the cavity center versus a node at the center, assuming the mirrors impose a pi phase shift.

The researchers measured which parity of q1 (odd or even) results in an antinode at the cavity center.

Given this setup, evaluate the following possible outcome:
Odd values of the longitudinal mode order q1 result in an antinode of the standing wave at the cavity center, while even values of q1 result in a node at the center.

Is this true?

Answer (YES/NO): NO